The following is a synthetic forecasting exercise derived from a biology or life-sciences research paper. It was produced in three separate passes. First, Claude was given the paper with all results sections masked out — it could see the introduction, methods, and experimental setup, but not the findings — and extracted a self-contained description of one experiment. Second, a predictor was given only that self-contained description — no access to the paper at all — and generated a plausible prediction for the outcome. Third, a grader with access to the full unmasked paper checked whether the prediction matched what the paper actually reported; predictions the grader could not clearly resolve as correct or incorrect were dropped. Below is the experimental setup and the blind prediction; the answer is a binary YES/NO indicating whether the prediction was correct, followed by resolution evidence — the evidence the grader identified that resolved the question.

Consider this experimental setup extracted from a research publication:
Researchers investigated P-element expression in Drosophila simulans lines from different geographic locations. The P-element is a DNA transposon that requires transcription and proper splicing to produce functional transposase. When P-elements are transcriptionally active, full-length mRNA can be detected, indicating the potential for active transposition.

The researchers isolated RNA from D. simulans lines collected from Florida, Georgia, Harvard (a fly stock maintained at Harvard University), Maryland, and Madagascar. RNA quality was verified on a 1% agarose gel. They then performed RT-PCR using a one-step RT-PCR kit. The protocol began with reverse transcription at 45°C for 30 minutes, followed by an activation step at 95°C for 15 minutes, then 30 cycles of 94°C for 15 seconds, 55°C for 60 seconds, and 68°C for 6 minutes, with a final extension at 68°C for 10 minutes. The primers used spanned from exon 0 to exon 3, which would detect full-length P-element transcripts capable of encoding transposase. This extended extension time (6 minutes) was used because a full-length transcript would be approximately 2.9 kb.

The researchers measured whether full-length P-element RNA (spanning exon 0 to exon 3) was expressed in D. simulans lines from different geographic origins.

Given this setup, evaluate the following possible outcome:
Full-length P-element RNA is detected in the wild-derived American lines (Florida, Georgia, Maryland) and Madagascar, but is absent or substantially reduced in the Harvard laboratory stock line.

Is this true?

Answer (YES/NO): NO